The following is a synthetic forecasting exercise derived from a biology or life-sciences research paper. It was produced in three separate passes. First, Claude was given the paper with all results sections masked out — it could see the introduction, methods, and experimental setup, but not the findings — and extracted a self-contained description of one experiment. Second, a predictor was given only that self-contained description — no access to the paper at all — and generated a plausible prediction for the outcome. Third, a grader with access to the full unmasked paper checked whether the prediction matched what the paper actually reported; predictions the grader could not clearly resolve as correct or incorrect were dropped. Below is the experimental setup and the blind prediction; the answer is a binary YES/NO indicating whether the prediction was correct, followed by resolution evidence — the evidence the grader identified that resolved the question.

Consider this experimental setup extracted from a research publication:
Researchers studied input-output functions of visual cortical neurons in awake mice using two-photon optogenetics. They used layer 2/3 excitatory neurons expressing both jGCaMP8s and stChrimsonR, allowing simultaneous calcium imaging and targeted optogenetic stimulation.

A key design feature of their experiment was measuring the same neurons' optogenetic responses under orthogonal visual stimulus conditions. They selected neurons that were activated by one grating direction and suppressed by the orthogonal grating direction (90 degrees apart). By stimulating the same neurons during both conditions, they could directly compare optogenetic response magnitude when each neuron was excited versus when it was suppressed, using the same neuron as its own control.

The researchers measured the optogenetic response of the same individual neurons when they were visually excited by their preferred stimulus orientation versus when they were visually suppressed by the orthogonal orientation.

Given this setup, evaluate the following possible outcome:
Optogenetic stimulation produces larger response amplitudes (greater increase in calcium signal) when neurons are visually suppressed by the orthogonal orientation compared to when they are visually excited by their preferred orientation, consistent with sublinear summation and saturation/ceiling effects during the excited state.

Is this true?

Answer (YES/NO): NO